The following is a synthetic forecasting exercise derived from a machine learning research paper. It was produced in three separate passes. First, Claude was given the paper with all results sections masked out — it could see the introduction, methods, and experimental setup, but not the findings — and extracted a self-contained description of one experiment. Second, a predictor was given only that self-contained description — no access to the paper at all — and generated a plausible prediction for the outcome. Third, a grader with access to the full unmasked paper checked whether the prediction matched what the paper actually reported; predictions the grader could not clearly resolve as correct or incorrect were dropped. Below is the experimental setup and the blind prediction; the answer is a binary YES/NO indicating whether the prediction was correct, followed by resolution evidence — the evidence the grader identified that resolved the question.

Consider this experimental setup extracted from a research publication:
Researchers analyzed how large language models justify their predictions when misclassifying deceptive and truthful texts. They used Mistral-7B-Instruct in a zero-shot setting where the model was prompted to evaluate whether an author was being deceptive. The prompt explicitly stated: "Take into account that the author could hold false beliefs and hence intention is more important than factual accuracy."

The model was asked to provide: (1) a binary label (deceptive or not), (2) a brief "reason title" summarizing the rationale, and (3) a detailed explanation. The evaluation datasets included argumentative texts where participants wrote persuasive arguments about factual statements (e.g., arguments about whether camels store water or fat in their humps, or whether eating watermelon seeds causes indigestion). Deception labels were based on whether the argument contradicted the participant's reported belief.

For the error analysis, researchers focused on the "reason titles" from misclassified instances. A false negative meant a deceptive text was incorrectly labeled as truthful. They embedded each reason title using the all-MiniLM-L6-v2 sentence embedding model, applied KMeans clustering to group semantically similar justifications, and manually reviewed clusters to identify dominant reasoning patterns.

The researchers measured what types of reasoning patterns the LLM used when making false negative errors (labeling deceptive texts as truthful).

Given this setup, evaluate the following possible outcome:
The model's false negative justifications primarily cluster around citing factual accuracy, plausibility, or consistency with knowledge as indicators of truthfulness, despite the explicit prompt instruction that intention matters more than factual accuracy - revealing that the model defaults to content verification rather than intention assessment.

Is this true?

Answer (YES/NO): NO